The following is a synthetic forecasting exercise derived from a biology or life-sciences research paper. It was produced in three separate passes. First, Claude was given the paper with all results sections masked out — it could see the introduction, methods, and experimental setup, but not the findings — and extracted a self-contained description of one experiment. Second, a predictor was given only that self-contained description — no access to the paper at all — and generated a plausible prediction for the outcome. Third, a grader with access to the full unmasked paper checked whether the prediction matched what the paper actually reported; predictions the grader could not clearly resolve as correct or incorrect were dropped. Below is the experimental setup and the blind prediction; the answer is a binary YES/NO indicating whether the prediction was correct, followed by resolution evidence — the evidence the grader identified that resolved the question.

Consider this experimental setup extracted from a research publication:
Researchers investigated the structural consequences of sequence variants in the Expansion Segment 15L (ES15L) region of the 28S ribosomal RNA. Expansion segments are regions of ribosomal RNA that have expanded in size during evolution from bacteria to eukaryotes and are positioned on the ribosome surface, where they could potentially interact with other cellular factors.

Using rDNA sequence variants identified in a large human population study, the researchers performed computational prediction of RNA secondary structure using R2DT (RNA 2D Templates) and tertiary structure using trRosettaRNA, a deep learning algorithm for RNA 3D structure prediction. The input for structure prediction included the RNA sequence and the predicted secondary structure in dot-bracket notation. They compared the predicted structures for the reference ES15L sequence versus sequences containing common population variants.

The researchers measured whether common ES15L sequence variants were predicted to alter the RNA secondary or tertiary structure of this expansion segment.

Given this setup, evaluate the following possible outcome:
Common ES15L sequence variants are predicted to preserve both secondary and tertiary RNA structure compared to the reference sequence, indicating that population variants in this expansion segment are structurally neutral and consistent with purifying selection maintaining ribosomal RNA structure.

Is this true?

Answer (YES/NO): NO